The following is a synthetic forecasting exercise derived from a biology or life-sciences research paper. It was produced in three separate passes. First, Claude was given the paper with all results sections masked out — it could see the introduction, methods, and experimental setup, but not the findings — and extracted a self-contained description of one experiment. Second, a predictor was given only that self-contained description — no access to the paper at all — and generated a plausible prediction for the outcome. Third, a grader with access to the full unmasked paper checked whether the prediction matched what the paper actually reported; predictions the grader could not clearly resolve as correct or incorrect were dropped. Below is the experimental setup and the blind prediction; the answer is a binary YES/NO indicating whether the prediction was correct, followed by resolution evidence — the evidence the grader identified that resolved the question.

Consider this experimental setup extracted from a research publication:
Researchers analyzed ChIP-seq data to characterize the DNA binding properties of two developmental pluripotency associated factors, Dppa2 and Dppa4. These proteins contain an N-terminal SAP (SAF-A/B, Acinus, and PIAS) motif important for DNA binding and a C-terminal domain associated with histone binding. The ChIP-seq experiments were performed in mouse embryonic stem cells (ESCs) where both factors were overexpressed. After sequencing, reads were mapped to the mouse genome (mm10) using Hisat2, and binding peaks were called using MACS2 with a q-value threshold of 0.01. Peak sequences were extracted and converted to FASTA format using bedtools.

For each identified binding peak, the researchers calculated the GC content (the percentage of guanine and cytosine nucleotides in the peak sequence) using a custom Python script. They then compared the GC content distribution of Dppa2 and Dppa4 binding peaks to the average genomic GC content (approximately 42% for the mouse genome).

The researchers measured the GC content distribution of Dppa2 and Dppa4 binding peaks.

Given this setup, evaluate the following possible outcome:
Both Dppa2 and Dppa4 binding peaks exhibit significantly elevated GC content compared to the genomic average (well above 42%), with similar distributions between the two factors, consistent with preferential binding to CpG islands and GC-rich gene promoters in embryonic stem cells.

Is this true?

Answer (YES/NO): YES